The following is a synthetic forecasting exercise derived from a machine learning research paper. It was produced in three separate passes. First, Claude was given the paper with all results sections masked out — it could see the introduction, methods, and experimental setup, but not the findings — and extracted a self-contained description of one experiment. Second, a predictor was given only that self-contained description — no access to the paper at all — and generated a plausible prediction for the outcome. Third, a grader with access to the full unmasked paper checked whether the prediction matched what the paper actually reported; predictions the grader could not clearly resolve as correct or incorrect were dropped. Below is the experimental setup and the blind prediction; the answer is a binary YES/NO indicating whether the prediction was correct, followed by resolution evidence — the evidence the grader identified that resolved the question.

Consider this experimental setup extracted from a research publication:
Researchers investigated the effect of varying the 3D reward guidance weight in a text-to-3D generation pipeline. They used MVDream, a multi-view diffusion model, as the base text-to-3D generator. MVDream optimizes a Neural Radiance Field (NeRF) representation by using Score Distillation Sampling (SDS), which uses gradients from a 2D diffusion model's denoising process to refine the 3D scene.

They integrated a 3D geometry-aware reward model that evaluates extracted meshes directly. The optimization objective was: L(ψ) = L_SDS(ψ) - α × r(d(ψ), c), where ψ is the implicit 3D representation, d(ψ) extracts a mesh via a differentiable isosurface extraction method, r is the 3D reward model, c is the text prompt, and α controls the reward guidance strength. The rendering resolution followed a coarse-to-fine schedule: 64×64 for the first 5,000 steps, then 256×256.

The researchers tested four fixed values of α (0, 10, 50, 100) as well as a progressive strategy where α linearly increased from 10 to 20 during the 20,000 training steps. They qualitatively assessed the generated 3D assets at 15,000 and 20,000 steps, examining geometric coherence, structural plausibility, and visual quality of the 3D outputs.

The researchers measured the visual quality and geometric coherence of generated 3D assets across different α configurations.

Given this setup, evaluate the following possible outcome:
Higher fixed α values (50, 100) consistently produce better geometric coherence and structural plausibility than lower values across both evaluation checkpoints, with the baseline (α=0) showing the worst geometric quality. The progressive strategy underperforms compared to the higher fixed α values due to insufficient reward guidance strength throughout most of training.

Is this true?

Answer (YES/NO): NO